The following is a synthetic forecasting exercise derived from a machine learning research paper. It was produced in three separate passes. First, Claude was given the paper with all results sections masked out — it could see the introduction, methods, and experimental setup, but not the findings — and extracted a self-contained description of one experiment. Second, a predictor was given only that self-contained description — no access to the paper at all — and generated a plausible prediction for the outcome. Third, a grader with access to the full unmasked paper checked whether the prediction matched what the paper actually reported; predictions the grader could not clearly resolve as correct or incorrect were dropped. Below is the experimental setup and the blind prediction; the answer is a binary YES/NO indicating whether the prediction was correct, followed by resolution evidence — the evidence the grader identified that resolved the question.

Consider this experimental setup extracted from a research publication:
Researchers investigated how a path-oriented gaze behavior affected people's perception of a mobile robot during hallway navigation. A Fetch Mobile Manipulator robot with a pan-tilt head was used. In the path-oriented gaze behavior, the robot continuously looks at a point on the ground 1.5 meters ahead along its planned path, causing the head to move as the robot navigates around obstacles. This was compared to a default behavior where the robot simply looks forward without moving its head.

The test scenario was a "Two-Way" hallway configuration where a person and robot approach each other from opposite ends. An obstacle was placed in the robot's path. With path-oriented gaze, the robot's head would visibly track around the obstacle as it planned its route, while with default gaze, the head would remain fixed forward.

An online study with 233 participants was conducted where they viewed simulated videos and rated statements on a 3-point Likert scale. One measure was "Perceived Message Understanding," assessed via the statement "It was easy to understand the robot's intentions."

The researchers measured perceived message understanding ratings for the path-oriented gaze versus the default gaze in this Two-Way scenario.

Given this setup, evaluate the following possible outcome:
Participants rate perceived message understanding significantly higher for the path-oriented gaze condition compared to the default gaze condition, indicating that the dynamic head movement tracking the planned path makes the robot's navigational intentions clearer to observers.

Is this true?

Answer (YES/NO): NO